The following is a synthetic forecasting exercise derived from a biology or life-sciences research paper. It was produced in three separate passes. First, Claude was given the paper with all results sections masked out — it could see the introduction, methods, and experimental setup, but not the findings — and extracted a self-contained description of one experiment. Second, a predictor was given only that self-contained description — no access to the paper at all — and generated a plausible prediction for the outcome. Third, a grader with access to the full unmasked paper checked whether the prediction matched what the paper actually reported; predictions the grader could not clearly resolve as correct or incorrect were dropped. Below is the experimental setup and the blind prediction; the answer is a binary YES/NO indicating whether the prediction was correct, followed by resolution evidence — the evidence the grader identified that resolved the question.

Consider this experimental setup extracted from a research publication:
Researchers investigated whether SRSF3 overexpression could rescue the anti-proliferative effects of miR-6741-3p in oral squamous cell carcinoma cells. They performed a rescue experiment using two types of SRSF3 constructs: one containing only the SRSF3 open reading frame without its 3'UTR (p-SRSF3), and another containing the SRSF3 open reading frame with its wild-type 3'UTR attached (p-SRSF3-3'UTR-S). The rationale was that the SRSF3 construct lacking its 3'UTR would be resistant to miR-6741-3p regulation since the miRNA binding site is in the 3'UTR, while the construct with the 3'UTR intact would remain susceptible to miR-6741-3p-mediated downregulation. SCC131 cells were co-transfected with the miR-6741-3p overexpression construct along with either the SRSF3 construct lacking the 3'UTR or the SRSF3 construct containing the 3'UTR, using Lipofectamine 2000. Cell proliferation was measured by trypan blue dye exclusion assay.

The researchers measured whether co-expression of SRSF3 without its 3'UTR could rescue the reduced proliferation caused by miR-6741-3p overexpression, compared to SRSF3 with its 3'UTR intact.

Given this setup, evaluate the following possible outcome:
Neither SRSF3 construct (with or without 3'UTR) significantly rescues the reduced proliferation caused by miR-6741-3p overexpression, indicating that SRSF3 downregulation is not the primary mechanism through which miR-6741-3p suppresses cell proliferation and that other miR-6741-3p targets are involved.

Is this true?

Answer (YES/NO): NO